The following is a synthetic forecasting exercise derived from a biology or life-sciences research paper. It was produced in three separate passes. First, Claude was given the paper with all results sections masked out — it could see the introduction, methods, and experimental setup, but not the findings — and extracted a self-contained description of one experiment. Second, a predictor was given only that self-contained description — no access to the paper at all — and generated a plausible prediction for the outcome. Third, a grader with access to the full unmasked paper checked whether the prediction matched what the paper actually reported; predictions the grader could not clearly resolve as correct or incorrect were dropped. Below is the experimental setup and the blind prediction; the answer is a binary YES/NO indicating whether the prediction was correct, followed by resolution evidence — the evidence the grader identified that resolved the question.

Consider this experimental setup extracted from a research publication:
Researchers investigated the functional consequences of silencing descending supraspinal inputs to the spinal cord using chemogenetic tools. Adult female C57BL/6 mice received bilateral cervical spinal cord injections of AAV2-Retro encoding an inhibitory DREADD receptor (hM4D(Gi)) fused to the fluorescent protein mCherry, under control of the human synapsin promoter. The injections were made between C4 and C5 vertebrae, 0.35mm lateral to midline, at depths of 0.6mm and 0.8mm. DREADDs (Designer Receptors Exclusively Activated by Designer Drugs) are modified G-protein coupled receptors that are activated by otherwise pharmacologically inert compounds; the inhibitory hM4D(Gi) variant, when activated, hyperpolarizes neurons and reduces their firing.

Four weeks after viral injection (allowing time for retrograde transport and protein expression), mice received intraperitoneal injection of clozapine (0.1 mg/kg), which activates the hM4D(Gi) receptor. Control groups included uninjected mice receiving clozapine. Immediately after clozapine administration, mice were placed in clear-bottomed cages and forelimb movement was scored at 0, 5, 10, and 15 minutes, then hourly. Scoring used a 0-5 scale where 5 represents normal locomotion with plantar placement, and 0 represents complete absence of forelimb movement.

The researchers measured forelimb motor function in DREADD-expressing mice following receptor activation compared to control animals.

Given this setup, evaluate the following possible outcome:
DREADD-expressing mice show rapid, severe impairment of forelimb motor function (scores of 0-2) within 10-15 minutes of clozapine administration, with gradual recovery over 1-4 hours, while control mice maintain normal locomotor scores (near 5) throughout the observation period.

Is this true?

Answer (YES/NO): YES